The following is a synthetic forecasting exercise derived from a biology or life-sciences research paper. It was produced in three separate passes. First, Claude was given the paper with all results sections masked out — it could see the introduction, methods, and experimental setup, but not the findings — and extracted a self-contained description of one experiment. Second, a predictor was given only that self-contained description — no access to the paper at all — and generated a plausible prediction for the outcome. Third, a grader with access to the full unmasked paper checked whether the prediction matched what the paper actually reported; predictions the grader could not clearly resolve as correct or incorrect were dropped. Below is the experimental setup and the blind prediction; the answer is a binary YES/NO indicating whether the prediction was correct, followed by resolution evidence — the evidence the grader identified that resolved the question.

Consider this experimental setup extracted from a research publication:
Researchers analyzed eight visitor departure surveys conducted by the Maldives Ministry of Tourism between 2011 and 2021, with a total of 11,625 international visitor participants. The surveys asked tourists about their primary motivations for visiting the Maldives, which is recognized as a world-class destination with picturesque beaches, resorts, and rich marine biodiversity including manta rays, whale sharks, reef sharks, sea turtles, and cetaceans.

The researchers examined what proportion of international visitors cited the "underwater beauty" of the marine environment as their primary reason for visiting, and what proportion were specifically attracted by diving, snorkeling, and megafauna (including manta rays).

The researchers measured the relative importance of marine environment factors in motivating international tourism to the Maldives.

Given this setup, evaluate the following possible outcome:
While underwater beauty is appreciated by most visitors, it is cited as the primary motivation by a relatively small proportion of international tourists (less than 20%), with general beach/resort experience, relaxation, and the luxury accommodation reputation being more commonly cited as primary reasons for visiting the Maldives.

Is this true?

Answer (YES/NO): NO